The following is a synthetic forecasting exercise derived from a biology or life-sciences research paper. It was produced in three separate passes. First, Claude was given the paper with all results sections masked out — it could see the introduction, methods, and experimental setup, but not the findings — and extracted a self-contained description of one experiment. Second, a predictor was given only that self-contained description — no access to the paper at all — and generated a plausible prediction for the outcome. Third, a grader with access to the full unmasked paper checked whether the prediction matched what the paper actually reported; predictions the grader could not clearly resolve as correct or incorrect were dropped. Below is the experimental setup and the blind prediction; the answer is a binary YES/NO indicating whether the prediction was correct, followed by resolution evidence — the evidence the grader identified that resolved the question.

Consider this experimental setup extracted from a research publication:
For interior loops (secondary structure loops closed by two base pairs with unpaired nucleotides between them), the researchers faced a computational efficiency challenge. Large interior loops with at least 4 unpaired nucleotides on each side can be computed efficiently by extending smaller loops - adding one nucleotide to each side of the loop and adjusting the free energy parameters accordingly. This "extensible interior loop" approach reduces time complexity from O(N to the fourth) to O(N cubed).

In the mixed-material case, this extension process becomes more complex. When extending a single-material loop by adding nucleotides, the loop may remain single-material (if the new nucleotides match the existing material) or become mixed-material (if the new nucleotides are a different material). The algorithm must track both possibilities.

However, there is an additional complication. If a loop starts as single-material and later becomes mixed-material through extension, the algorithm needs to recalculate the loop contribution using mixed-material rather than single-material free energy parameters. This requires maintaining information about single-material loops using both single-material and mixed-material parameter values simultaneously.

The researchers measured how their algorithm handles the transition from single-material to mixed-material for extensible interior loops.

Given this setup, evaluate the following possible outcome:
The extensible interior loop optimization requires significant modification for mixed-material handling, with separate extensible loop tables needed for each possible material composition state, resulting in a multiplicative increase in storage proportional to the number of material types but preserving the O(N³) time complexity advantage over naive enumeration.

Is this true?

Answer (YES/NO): NO